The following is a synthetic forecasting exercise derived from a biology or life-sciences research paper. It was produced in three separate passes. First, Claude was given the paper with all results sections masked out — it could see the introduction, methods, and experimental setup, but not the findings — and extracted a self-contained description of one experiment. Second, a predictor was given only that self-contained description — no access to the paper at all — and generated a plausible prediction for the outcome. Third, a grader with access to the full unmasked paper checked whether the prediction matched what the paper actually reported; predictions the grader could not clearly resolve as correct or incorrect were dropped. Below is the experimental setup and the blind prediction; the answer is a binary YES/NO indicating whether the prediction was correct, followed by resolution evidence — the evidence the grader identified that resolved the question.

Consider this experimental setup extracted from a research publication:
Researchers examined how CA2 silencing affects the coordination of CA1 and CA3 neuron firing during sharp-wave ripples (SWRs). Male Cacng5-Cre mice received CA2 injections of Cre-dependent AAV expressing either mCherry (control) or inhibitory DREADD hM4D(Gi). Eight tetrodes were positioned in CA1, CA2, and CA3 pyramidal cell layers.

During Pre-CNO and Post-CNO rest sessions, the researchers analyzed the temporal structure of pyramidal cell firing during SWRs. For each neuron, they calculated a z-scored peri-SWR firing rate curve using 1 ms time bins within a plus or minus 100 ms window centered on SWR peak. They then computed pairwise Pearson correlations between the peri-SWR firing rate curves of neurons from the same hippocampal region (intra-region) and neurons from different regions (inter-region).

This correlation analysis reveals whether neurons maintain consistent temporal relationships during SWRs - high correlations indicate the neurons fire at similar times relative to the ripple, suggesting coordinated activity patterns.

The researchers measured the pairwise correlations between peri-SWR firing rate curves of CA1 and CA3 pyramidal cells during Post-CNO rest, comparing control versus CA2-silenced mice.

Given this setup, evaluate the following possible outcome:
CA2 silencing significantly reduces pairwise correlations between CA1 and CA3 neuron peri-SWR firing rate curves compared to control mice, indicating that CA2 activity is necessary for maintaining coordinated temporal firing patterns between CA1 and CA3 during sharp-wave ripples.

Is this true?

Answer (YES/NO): YES